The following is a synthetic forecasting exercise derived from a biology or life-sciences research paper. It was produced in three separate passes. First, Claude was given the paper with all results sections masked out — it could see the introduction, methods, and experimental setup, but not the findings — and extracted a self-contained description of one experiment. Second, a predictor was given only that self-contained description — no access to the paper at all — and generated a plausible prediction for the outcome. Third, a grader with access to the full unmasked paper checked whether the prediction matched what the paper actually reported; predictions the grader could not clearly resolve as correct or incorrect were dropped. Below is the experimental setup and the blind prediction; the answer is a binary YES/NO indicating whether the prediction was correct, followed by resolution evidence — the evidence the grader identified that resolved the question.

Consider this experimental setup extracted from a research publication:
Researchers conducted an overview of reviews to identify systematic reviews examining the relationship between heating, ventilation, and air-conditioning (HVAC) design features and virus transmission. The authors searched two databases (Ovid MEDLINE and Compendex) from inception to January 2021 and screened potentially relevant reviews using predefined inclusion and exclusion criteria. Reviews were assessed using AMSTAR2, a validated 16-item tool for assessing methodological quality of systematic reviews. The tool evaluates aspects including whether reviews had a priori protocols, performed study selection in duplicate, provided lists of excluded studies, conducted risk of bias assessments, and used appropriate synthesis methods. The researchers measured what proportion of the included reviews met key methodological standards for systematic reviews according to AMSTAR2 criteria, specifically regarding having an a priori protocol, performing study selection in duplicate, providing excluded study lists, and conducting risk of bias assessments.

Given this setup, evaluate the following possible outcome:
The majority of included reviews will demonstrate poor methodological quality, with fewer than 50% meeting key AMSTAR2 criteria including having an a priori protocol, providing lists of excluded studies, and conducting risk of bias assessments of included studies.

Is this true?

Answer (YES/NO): YES